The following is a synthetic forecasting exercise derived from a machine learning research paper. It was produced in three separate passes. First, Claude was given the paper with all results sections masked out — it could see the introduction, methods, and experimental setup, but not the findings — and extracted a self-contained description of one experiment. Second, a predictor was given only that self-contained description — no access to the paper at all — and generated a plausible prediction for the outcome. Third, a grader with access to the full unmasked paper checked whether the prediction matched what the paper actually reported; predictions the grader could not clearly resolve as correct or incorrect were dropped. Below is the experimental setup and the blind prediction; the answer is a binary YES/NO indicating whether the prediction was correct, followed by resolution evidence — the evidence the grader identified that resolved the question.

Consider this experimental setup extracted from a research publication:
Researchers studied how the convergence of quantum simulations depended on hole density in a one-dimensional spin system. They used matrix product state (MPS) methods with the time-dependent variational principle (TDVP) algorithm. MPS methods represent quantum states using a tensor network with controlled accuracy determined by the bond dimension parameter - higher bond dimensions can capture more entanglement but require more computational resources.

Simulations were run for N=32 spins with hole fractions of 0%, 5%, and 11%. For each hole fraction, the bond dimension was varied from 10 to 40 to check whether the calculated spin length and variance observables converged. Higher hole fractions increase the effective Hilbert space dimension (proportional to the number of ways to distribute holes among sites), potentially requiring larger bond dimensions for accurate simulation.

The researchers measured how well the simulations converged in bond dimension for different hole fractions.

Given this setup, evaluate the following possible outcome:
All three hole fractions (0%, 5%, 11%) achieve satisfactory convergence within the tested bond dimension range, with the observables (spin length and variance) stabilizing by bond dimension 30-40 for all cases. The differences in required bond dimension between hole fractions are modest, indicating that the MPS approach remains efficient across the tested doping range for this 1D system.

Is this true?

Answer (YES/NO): NO